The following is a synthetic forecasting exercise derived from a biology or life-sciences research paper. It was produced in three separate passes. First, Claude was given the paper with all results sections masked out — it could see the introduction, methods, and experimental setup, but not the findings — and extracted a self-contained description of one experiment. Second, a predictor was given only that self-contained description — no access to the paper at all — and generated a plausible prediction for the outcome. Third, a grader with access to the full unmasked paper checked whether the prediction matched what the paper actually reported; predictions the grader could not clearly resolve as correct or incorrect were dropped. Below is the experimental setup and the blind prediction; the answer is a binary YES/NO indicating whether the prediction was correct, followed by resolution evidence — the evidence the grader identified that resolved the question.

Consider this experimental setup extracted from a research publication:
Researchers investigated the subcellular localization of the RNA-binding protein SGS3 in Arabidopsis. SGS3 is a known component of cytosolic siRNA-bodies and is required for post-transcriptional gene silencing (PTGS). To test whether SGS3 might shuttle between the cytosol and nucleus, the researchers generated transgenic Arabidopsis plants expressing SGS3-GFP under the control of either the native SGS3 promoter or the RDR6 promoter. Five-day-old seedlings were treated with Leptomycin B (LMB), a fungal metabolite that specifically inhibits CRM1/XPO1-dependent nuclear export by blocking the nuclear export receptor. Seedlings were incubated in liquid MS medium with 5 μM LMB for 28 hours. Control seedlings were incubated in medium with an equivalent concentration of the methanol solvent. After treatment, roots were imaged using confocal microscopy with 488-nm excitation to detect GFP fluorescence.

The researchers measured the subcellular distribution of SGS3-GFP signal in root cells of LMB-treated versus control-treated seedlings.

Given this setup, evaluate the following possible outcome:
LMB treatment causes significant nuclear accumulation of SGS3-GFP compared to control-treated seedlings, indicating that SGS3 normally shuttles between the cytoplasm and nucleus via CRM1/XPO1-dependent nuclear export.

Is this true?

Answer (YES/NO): YES